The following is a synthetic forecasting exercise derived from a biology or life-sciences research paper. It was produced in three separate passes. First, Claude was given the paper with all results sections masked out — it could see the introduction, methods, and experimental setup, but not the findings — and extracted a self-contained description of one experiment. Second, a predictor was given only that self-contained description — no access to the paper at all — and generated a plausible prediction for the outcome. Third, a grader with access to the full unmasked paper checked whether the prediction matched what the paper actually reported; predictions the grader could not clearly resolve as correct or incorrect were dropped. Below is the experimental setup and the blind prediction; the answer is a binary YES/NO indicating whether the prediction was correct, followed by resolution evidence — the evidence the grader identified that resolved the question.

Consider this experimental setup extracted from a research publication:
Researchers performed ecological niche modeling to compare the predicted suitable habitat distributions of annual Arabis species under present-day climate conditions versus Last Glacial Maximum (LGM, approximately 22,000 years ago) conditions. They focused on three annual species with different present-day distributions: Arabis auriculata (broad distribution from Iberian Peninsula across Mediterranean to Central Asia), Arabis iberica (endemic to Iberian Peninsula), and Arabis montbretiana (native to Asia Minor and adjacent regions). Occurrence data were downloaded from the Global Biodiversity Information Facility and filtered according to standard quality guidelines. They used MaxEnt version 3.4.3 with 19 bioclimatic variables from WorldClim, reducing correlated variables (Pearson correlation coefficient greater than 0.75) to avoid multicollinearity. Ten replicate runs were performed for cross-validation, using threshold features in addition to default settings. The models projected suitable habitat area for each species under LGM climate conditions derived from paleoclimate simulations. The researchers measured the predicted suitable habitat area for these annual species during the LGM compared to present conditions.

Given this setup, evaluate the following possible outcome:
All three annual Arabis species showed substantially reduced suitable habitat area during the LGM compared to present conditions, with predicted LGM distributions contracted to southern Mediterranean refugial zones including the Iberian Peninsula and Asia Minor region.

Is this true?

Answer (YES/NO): NO